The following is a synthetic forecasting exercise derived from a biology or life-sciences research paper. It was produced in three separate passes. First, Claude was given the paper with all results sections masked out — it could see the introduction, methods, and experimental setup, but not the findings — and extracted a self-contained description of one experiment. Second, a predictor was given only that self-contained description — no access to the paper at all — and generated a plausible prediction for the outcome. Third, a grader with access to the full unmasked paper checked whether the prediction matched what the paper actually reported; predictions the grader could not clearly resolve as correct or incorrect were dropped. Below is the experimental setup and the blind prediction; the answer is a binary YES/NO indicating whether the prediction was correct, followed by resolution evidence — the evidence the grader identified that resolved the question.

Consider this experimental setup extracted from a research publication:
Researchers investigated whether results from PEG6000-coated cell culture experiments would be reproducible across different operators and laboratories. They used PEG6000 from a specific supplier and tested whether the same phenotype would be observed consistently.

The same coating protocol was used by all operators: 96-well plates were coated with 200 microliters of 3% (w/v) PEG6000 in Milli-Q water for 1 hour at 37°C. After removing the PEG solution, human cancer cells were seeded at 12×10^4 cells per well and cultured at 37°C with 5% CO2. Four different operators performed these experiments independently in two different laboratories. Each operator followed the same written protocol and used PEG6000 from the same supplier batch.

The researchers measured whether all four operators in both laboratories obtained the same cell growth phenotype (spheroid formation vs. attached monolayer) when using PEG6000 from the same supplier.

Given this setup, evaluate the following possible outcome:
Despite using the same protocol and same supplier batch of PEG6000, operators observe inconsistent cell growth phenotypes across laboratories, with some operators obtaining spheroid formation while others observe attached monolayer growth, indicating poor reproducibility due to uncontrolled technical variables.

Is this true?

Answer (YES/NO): NO